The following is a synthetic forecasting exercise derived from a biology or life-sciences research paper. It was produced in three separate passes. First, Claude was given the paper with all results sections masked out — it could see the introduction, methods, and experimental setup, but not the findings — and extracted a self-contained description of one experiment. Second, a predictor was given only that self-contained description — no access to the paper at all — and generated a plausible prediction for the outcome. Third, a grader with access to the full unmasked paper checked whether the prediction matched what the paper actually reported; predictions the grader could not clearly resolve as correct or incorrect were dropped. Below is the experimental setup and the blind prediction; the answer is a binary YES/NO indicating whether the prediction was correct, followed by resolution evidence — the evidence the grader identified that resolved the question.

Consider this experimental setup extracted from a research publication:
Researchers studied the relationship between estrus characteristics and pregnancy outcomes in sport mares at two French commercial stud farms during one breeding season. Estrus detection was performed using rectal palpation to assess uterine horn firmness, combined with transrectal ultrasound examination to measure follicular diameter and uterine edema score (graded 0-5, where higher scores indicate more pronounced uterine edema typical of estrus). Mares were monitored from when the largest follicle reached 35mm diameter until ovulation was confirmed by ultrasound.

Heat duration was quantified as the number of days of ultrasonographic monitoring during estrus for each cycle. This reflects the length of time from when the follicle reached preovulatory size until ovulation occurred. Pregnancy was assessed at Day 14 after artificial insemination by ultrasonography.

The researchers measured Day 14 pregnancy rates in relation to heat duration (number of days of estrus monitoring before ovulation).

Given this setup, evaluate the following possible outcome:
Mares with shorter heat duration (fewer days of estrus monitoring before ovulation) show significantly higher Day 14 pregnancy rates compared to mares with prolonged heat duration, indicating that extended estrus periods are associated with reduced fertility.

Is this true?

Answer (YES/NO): NO